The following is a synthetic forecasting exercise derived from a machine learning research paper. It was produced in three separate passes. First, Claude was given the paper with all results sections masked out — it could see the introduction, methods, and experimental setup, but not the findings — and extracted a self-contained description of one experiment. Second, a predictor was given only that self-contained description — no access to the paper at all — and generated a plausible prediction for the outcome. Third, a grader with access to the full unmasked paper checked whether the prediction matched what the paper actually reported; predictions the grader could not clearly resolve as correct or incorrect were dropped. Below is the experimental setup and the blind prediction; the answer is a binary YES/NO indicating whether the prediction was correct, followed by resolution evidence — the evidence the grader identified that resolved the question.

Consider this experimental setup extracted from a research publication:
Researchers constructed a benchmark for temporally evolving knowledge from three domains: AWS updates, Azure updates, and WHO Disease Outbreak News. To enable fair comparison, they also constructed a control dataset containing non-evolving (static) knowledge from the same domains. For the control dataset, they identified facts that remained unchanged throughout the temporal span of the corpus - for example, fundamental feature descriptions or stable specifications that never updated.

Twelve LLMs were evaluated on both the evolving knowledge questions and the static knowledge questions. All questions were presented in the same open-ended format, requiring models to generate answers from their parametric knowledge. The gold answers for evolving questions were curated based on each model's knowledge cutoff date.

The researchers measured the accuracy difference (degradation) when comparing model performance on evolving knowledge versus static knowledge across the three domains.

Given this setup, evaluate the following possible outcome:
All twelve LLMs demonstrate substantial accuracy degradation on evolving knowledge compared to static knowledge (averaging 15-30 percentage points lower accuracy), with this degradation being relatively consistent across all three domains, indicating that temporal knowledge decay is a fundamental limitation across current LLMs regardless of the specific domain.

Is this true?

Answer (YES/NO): NO